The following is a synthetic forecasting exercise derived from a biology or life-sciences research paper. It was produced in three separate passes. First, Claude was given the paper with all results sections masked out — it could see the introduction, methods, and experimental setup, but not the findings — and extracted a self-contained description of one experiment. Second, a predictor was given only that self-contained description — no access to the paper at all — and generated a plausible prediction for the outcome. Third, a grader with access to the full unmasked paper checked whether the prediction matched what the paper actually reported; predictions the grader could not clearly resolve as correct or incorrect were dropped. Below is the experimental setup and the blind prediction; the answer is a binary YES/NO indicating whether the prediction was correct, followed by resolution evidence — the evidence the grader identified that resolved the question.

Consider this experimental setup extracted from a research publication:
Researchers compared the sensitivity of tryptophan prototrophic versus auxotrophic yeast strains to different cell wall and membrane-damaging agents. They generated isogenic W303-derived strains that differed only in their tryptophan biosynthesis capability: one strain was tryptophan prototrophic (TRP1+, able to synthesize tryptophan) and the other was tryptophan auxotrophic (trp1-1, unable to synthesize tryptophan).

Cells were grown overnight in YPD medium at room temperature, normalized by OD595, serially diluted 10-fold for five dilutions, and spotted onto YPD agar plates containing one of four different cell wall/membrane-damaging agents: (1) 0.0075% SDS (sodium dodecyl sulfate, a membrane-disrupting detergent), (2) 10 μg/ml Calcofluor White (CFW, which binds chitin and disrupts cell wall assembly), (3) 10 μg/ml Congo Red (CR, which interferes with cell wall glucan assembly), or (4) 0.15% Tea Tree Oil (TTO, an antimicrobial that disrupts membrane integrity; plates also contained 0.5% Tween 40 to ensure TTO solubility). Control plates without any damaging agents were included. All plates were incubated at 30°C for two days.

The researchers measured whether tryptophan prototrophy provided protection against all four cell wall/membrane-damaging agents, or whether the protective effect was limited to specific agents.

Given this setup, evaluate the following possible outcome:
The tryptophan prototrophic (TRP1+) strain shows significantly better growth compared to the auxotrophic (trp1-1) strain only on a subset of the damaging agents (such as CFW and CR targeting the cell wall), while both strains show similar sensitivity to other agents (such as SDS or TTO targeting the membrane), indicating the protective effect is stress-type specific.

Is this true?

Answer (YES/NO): NO